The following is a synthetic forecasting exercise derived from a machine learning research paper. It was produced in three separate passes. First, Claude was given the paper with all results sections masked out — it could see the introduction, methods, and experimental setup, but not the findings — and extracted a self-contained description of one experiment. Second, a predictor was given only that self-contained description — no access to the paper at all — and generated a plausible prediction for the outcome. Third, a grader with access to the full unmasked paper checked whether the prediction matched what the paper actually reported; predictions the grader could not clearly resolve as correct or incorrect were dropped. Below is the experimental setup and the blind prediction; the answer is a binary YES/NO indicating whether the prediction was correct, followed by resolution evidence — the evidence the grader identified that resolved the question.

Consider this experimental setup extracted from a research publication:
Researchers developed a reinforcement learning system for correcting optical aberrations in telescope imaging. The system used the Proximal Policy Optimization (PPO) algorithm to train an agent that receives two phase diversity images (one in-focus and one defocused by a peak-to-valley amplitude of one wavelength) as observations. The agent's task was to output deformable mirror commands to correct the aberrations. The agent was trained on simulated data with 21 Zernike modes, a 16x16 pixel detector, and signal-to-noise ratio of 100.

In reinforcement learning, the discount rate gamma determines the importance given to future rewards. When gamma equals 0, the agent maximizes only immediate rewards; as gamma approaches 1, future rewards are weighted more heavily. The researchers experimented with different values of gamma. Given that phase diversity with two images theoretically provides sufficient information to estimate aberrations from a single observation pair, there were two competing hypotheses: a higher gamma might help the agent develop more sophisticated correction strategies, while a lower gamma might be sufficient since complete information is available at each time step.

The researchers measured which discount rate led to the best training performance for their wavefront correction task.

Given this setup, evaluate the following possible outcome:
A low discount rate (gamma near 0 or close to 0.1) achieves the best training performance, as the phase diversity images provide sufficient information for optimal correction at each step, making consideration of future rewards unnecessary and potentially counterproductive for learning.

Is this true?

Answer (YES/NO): YES